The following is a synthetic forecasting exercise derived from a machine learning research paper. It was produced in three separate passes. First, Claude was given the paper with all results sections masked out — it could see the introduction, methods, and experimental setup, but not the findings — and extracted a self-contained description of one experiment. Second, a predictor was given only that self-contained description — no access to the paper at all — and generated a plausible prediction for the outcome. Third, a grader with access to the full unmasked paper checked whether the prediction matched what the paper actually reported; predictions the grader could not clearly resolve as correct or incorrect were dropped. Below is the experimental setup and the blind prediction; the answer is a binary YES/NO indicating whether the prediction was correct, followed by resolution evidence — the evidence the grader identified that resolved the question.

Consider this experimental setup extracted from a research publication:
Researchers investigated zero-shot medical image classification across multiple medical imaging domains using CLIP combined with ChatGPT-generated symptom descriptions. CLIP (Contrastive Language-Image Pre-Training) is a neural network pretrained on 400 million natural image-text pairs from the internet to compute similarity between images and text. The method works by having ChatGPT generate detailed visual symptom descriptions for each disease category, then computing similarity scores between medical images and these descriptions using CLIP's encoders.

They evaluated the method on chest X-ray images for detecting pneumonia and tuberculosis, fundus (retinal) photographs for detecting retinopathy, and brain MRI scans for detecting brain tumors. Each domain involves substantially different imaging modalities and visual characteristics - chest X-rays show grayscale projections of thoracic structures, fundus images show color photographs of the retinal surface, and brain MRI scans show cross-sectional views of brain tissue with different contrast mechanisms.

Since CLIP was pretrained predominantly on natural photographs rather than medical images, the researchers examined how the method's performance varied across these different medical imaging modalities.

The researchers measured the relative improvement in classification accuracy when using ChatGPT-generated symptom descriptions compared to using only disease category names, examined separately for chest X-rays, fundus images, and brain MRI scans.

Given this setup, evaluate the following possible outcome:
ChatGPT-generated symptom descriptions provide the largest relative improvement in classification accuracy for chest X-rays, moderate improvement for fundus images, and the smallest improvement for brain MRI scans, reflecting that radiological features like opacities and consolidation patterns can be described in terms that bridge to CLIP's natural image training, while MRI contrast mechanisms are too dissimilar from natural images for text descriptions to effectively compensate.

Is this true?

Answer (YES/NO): NO